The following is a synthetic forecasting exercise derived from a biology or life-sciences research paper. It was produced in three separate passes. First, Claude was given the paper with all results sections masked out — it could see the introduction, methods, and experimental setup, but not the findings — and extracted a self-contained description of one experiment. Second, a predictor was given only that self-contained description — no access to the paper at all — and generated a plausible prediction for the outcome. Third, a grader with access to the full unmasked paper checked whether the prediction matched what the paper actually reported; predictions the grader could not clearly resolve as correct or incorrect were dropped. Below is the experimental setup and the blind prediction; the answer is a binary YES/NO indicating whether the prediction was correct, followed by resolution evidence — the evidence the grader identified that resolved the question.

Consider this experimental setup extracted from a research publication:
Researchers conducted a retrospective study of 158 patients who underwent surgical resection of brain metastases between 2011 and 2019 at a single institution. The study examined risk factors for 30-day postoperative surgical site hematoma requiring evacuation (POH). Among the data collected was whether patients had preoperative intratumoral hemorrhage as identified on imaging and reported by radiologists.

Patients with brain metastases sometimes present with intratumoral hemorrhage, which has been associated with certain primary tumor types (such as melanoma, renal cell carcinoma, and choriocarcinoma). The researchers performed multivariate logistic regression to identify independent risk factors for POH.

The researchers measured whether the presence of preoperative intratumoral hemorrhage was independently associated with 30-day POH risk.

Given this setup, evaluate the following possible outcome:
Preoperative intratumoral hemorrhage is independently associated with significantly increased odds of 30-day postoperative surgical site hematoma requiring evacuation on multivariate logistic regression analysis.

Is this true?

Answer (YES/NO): NO